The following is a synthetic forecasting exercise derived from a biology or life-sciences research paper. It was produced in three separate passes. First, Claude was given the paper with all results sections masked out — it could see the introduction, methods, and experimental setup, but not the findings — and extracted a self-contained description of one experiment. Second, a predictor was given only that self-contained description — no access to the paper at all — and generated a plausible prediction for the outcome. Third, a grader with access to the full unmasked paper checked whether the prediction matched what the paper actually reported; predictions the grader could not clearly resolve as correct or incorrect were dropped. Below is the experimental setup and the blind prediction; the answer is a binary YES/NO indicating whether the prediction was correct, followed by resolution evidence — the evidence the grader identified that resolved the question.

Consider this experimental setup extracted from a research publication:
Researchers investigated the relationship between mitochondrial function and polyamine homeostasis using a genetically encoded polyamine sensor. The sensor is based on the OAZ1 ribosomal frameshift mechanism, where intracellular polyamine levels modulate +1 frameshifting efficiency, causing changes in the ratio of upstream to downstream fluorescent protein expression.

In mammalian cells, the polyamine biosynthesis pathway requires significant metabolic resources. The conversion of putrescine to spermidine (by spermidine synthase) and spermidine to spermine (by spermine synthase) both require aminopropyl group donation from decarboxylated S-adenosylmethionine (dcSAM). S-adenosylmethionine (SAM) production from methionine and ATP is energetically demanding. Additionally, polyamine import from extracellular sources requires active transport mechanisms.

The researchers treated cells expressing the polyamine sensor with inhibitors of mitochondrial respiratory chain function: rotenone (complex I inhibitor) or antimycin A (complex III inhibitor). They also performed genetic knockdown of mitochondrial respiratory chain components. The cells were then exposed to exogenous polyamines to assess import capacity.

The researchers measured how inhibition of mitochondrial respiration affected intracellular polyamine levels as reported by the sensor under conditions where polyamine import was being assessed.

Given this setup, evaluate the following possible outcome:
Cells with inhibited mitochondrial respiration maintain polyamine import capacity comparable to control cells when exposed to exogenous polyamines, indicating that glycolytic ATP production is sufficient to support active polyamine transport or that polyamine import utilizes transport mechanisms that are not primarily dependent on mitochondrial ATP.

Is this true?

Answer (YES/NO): NO